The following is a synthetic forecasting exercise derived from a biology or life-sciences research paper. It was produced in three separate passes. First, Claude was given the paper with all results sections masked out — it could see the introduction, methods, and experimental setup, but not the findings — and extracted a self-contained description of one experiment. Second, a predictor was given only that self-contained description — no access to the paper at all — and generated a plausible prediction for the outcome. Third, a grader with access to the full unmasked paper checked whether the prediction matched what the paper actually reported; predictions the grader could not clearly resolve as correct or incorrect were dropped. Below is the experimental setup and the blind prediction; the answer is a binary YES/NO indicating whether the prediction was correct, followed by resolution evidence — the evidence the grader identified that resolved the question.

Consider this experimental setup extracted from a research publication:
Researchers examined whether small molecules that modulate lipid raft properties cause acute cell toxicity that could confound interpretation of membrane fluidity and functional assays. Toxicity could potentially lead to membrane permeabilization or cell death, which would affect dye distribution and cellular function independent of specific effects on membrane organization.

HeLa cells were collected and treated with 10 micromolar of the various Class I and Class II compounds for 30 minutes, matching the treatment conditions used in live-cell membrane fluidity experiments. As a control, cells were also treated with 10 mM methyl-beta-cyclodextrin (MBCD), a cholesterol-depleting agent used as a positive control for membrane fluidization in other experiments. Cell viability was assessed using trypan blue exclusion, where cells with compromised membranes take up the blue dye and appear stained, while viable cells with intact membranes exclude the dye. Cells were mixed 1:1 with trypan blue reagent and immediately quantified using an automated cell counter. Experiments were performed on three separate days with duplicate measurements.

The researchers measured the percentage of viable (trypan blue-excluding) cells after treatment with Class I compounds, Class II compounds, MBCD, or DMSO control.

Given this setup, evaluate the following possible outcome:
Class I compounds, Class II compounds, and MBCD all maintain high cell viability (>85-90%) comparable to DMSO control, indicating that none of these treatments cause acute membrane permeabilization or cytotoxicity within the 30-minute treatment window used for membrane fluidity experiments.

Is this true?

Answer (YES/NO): NO